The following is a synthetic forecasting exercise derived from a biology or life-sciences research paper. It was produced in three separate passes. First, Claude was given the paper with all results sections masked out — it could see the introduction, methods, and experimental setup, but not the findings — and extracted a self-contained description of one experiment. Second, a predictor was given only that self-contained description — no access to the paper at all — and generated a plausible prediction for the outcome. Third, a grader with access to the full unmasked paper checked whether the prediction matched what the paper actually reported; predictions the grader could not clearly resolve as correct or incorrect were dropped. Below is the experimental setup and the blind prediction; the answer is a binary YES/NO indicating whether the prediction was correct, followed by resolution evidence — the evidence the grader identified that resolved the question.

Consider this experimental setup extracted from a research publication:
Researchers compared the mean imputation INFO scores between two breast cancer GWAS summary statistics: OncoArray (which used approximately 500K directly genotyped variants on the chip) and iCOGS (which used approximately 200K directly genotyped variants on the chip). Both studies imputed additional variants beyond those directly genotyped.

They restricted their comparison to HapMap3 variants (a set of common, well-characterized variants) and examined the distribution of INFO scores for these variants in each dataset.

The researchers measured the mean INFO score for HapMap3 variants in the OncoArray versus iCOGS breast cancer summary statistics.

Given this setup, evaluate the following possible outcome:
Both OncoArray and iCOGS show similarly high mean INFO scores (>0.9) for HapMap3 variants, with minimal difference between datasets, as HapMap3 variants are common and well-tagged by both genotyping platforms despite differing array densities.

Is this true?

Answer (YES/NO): NO